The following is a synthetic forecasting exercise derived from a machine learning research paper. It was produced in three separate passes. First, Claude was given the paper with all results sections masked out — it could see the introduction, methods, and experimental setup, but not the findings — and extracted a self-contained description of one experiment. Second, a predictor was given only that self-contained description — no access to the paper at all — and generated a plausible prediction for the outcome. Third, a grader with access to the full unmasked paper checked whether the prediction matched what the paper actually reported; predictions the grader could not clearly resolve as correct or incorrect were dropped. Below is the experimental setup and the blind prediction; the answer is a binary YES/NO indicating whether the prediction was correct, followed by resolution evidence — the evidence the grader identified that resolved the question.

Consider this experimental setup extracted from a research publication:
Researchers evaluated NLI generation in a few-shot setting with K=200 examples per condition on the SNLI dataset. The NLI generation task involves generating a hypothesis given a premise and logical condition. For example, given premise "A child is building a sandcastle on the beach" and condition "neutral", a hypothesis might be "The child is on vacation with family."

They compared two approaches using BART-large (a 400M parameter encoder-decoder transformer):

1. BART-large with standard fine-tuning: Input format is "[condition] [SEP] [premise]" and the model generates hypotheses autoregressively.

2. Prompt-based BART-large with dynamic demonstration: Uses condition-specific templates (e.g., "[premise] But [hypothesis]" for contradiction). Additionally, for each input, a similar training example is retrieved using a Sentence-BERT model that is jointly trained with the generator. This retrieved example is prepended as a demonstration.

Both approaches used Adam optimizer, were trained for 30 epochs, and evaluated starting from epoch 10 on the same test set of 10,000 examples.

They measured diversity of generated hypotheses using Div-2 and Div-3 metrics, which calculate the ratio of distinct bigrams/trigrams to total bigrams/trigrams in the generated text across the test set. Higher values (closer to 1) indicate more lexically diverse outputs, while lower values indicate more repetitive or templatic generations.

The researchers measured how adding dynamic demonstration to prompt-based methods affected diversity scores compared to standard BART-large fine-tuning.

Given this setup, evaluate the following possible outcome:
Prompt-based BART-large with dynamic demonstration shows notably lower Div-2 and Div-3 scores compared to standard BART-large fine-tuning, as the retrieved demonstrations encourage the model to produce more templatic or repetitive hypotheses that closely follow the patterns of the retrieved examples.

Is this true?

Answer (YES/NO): NO